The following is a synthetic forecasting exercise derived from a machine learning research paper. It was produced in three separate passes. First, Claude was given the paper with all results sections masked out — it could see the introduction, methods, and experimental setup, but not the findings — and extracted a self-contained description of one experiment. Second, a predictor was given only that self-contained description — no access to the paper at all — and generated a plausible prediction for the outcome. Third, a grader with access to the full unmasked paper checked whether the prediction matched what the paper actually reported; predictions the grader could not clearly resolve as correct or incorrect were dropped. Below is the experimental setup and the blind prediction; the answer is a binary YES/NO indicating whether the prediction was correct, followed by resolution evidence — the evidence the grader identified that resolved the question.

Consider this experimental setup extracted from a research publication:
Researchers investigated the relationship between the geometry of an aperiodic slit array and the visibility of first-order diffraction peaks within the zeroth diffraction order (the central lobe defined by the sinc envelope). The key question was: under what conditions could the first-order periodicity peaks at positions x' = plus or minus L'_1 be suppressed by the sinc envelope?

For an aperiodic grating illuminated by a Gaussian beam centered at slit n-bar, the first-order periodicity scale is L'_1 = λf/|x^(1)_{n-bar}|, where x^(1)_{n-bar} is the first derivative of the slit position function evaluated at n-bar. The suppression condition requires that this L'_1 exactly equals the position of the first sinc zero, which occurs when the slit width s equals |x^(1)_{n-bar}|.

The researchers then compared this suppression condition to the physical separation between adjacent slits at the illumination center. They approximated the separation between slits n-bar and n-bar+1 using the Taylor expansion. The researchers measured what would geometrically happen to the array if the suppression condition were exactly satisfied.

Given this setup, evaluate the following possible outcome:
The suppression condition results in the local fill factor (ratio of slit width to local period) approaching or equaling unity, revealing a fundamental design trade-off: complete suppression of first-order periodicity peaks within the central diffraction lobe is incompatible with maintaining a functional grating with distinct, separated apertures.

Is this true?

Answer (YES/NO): YES